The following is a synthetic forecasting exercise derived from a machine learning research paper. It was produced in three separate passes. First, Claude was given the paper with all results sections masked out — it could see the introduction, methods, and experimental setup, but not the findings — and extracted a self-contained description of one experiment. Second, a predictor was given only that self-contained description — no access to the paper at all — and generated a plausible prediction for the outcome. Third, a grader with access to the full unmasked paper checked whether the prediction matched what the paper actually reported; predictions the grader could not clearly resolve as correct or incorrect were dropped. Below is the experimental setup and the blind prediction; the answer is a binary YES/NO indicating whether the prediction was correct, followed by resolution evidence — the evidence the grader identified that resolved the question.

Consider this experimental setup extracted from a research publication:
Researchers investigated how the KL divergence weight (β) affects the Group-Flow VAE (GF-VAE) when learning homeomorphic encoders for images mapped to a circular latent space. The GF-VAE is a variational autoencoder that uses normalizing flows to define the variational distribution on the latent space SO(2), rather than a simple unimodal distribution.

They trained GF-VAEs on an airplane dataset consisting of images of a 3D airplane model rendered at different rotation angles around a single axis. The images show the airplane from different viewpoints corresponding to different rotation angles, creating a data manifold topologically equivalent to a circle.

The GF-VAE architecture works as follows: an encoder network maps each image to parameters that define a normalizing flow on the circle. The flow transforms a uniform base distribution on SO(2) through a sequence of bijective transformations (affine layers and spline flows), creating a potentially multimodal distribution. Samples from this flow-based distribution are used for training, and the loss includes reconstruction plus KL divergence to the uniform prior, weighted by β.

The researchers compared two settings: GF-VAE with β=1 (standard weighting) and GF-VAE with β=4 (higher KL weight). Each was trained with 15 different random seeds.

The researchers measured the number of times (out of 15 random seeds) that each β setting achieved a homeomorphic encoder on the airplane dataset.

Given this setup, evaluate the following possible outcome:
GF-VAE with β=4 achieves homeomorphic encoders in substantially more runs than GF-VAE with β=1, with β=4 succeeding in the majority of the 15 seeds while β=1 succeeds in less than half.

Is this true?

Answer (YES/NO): NO